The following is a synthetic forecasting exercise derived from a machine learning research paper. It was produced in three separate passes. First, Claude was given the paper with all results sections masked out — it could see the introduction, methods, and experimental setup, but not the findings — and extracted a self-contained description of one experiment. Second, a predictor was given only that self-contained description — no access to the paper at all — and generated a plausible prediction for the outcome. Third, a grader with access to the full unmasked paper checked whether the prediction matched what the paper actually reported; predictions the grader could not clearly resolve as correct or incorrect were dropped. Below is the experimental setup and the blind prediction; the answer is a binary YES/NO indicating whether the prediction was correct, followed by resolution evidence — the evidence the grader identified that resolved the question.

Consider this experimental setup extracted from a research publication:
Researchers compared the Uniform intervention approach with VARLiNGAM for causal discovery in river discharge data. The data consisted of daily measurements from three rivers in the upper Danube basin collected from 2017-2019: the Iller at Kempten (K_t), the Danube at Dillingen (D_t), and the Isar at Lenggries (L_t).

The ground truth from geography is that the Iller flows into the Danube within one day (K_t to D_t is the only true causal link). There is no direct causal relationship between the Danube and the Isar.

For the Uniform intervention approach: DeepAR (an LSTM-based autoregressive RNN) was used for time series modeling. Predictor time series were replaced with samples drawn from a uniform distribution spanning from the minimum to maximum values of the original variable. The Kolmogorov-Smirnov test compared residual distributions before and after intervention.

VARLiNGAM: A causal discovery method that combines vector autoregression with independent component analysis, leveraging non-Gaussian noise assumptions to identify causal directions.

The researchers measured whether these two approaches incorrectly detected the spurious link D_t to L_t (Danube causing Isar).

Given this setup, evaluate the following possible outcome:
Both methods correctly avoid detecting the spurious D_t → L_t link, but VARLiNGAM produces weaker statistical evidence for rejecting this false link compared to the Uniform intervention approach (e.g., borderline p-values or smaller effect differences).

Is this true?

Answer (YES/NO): NO